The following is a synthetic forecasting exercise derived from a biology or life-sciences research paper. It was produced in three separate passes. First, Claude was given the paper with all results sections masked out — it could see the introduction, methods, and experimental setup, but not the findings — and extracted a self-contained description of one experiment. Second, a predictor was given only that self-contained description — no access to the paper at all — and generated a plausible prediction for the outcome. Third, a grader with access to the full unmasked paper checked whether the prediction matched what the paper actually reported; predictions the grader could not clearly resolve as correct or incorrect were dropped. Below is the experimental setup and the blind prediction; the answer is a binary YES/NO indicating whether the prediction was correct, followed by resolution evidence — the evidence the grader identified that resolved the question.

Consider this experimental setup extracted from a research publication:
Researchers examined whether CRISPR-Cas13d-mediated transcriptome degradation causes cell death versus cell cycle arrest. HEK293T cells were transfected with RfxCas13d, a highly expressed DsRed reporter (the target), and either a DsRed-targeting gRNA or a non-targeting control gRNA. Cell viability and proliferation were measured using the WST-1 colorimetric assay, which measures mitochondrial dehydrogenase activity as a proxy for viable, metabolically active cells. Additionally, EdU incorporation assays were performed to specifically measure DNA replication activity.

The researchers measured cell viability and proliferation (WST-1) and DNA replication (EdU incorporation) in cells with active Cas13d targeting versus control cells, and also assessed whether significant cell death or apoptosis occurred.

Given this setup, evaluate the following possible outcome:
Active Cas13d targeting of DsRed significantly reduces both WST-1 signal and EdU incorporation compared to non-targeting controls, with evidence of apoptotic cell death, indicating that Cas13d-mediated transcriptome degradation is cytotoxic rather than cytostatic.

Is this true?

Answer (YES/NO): NO